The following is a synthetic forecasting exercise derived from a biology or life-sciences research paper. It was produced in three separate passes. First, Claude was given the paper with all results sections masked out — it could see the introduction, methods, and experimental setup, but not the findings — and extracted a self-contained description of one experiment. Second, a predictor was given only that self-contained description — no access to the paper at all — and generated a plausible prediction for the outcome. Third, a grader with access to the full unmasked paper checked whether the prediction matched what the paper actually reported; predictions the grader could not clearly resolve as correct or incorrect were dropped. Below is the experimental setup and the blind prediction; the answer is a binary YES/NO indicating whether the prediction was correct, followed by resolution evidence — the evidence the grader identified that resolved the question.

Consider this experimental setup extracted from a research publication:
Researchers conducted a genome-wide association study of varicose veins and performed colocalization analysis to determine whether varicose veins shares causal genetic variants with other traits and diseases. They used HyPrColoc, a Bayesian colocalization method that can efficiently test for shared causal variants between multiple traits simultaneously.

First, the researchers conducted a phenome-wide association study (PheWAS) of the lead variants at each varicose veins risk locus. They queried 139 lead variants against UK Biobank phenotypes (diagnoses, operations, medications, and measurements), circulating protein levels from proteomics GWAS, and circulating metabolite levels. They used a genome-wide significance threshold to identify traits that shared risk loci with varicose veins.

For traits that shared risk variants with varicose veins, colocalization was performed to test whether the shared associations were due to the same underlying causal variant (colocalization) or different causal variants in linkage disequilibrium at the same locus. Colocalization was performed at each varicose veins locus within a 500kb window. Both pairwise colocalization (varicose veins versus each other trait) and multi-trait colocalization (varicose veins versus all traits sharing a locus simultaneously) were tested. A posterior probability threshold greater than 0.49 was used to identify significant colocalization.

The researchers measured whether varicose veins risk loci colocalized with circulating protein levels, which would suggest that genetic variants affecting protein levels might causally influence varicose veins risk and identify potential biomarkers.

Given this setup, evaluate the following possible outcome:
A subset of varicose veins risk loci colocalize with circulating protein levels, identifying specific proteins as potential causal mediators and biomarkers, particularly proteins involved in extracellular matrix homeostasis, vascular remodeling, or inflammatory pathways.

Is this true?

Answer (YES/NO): YES